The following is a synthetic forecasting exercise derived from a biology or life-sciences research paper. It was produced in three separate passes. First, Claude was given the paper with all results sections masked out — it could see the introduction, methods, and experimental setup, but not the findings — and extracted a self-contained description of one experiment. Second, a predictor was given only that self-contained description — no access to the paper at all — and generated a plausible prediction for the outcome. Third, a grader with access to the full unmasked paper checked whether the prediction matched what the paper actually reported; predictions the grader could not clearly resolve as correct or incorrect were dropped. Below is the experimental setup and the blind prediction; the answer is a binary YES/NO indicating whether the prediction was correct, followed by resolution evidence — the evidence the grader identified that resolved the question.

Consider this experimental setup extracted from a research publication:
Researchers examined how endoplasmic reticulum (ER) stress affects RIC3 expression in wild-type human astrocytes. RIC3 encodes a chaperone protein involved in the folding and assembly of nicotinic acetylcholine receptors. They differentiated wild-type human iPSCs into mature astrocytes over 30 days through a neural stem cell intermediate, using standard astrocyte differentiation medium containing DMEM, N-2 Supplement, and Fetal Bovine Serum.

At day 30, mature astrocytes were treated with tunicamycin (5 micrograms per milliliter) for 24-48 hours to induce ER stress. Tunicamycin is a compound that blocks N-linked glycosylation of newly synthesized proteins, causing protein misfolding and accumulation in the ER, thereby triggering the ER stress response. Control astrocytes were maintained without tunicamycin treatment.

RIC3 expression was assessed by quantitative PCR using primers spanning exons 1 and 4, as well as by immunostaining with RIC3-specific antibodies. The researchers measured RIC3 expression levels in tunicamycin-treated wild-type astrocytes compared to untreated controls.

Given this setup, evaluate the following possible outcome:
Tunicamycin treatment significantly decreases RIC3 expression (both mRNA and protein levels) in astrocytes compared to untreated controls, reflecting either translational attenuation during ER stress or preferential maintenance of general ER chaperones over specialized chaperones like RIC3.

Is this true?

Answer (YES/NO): NO